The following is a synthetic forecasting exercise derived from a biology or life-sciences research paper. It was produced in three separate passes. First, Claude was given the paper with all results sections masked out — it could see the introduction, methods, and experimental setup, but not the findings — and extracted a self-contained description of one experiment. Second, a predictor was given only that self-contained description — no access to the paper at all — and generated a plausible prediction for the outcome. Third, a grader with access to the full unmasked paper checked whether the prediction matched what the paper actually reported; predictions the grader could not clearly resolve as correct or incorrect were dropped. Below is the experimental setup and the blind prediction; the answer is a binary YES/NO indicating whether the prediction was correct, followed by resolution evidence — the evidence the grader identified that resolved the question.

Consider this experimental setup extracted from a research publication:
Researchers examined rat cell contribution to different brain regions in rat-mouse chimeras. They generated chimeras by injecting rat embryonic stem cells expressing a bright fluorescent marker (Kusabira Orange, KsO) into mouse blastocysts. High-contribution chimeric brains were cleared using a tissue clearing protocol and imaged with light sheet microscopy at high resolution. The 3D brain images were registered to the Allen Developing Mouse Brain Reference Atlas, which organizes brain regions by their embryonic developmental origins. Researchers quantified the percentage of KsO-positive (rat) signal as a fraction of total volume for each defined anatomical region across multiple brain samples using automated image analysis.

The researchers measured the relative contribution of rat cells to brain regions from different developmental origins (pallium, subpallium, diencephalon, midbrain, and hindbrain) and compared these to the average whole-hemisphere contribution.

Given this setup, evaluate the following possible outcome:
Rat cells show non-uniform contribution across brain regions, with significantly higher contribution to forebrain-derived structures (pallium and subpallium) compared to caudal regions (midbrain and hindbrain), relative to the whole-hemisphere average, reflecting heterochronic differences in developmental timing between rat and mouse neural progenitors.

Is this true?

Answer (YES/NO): NO